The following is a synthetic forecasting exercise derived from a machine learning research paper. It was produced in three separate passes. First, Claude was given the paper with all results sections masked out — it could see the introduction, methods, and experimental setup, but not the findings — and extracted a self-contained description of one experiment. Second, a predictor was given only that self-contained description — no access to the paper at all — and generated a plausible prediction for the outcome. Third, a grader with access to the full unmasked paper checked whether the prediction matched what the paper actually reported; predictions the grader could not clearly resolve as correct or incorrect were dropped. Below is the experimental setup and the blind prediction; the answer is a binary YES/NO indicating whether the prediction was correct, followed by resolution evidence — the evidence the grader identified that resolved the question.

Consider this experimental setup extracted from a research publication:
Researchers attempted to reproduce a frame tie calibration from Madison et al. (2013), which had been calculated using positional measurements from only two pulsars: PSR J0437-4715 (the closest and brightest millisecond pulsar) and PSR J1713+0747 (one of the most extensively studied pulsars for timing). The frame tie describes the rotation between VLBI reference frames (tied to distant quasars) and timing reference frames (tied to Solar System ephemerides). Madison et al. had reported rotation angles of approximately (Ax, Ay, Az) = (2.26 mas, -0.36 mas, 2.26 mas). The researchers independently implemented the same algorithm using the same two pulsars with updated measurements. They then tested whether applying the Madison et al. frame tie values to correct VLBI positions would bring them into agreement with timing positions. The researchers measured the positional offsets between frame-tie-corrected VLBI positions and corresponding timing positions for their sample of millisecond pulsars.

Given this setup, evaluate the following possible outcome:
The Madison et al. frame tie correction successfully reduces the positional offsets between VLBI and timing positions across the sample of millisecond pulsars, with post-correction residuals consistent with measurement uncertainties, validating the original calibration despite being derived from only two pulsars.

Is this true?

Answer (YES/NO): NO